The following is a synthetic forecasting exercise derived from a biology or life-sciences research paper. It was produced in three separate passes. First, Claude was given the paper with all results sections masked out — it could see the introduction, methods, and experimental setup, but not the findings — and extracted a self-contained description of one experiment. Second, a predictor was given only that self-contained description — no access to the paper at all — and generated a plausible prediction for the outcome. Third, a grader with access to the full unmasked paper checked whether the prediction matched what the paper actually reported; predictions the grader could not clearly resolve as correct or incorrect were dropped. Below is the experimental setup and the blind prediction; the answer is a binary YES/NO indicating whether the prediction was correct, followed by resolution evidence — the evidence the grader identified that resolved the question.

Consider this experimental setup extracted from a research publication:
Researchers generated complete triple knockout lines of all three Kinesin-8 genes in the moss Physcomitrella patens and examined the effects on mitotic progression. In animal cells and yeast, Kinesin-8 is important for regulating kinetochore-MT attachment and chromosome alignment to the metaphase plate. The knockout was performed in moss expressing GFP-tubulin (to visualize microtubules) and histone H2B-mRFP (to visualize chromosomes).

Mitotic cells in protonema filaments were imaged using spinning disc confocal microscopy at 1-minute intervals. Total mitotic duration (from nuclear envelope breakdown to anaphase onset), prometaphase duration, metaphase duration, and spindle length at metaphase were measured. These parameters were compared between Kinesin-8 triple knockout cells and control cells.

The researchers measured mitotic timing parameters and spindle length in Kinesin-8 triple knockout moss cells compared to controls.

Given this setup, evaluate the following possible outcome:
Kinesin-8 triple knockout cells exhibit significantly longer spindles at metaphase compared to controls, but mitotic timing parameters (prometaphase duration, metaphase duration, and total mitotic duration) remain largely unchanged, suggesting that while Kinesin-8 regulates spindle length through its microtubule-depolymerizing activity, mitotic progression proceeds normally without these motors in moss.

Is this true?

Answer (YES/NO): NO